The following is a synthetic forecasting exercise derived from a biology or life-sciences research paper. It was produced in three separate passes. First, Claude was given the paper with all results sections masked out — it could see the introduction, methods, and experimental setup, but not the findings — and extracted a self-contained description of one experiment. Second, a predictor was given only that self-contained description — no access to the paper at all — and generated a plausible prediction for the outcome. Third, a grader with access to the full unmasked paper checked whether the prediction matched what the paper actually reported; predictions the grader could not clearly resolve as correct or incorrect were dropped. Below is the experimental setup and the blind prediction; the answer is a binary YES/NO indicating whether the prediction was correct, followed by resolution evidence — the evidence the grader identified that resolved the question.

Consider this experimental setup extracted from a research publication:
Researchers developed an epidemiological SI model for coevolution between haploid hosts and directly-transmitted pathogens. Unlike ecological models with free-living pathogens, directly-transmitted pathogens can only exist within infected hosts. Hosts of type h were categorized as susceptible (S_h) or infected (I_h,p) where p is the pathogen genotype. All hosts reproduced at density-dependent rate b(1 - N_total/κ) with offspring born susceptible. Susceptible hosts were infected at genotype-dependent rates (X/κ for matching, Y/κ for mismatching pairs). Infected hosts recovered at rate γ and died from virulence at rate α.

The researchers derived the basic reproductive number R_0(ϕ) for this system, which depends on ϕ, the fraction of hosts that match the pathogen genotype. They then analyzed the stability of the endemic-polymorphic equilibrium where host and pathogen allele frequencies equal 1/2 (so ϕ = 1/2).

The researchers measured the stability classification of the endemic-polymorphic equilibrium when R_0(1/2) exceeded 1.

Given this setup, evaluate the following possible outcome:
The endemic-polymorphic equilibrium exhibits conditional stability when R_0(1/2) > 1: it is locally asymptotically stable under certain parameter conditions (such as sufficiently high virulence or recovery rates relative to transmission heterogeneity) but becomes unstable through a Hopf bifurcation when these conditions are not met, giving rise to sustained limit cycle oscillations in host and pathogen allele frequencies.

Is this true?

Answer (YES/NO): NO